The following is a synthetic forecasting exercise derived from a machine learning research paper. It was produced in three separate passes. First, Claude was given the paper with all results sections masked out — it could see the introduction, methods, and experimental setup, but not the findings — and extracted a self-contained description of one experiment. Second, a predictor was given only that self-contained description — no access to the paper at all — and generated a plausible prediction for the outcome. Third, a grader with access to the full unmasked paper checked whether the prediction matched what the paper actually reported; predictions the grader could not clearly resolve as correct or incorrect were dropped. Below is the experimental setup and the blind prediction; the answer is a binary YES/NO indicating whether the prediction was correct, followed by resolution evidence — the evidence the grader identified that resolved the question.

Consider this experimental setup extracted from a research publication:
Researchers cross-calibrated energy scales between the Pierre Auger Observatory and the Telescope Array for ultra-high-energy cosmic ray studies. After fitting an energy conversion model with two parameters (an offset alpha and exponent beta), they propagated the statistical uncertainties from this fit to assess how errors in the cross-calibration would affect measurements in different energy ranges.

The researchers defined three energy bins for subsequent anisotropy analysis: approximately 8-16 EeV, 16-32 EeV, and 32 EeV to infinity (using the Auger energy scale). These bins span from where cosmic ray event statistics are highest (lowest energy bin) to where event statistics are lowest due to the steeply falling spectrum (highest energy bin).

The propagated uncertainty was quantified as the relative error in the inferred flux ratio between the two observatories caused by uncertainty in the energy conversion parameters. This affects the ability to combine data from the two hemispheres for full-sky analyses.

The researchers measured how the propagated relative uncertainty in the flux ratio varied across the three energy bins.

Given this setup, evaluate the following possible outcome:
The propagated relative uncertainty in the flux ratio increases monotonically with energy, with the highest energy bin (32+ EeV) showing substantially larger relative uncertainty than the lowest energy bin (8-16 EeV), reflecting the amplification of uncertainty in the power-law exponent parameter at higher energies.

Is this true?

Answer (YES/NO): NO